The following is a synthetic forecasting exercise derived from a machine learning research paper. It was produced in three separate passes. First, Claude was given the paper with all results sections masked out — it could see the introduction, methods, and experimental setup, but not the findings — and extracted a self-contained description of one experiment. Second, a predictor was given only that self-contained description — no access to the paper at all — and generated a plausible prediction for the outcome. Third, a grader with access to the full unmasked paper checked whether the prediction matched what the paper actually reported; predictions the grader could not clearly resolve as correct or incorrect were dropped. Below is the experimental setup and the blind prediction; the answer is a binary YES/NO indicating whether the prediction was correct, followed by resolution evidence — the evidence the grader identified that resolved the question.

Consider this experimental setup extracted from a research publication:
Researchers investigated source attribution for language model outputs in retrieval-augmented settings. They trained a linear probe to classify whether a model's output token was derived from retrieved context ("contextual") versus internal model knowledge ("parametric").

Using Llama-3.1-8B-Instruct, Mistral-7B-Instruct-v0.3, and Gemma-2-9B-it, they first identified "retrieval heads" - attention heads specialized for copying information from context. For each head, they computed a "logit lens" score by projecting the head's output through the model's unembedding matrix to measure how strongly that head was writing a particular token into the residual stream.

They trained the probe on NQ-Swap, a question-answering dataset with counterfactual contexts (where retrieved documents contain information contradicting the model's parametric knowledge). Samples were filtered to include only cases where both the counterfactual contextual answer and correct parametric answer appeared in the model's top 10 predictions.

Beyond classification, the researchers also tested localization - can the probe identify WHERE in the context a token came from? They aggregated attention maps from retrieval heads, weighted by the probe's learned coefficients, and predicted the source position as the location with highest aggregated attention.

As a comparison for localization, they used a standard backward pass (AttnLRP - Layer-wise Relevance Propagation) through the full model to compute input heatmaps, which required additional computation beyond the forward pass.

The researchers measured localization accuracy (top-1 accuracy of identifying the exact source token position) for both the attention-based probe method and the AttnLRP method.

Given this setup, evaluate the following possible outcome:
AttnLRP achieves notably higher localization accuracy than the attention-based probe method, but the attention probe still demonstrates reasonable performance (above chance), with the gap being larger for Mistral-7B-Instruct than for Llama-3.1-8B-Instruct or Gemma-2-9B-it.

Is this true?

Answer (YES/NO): NO